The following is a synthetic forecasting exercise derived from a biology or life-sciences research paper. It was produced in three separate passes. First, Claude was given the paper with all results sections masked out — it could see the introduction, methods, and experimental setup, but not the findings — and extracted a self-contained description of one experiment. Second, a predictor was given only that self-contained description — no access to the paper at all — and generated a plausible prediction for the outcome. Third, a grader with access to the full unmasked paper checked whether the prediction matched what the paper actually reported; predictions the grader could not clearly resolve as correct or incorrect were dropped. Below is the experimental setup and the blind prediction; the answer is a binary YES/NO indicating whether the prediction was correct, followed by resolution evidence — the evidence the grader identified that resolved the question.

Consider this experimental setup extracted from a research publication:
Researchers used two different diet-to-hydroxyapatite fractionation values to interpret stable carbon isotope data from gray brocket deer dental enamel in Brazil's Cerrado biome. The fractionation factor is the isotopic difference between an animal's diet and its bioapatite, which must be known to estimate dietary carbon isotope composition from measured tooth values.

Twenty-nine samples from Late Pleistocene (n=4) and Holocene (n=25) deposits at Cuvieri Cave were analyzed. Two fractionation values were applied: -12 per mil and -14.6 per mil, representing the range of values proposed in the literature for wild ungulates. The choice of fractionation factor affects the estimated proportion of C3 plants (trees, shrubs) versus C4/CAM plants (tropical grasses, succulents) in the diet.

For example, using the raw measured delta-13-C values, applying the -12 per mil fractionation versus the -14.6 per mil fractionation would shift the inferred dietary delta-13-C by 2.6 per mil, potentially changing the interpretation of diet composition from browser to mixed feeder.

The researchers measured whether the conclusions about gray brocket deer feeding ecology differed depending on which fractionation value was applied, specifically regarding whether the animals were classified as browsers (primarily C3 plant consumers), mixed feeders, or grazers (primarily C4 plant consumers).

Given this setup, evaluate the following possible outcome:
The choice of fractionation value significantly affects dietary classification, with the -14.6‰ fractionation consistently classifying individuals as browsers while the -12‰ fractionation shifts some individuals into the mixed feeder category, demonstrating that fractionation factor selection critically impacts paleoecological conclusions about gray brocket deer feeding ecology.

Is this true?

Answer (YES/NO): NO